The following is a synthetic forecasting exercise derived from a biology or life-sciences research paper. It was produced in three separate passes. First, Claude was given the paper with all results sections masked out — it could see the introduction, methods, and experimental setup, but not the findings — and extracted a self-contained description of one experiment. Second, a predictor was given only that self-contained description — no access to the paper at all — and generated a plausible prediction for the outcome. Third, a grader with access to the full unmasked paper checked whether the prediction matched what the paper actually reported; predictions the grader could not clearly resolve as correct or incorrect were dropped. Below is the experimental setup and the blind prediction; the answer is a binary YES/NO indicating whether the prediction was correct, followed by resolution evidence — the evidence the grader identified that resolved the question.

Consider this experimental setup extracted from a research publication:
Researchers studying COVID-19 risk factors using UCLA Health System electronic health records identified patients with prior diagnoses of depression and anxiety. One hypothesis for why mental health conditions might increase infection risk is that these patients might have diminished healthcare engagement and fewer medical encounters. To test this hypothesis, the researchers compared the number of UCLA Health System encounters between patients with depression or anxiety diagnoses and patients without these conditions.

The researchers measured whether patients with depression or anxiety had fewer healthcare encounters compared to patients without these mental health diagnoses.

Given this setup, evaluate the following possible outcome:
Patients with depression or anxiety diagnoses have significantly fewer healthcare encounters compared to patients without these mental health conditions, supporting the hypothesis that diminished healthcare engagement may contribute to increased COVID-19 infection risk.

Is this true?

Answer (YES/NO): NO